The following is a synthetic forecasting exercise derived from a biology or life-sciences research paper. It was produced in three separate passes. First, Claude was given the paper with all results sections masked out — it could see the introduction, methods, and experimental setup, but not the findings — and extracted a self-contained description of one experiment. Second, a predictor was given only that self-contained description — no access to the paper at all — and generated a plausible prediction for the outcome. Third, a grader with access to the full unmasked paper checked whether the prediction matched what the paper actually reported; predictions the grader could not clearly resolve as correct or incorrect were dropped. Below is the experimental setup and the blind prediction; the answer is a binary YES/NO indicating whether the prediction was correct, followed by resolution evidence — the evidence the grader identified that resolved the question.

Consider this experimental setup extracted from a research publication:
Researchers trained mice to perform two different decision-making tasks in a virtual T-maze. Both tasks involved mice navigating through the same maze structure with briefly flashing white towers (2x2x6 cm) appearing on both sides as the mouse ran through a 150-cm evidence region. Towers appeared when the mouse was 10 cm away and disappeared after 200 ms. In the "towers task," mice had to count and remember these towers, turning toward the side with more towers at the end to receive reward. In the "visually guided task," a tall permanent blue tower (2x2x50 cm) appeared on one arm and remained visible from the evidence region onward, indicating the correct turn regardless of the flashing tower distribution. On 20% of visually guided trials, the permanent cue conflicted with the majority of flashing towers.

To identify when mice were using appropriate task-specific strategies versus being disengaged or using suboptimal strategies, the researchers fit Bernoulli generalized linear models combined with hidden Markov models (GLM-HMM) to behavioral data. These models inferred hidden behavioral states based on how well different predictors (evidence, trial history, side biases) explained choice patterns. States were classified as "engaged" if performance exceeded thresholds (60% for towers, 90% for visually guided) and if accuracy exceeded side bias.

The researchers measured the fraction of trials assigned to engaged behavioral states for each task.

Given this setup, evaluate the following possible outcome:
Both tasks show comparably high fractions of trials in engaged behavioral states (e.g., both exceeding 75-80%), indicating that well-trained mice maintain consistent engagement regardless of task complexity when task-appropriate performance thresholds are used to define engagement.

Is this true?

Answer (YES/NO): NO